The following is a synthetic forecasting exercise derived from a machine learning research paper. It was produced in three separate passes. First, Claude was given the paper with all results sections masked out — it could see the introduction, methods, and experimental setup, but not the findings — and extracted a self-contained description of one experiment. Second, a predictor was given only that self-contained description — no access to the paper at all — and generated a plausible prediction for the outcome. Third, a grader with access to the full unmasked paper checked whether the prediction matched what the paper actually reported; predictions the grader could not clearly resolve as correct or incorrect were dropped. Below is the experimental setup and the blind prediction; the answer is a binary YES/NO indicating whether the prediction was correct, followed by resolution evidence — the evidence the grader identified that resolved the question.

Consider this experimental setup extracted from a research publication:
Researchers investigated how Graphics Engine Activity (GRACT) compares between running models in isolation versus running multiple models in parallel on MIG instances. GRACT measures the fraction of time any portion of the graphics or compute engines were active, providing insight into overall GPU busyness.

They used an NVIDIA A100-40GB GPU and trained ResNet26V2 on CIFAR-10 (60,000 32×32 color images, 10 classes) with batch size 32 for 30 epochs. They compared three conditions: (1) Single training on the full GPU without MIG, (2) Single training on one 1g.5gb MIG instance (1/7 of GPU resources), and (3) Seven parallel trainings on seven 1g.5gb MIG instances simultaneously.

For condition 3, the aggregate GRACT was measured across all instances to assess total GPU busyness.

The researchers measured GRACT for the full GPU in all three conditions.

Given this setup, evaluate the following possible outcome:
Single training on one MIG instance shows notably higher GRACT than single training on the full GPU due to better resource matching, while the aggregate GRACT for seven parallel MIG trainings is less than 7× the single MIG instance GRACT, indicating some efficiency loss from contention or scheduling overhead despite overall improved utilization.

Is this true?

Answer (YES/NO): NO